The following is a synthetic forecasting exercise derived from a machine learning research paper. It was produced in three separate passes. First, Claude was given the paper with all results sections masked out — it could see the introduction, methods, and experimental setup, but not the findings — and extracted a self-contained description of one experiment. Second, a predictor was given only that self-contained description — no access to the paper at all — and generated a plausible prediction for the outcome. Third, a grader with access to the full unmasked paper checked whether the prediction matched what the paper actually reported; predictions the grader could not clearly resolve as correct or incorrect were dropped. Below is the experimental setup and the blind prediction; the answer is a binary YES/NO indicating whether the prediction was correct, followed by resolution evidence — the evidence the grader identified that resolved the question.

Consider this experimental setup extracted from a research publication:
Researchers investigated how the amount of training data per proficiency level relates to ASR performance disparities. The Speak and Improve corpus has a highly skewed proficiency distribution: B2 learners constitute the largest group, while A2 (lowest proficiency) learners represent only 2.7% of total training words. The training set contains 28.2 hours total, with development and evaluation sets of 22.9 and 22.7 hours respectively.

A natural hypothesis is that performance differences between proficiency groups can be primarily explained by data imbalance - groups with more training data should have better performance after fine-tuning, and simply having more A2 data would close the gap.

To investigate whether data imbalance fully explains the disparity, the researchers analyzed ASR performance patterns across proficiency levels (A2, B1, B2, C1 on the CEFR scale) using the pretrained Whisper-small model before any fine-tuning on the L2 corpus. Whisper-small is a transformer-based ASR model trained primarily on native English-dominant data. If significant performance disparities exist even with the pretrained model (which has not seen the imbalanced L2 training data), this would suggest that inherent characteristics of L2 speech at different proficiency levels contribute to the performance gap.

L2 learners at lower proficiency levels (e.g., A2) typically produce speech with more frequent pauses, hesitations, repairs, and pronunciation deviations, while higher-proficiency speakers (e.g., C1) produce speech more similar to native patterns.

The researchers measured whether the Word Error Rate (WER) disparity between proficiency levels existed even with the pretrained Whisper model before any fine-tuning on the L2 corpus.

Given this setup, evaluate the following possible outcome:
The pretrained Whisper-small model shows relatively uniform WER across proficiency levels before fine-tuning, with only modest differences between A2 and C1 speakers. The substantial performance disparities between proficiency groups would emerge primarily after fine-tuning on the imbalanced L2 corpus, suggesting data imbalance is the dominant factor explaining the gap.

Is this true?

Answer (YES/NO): NO